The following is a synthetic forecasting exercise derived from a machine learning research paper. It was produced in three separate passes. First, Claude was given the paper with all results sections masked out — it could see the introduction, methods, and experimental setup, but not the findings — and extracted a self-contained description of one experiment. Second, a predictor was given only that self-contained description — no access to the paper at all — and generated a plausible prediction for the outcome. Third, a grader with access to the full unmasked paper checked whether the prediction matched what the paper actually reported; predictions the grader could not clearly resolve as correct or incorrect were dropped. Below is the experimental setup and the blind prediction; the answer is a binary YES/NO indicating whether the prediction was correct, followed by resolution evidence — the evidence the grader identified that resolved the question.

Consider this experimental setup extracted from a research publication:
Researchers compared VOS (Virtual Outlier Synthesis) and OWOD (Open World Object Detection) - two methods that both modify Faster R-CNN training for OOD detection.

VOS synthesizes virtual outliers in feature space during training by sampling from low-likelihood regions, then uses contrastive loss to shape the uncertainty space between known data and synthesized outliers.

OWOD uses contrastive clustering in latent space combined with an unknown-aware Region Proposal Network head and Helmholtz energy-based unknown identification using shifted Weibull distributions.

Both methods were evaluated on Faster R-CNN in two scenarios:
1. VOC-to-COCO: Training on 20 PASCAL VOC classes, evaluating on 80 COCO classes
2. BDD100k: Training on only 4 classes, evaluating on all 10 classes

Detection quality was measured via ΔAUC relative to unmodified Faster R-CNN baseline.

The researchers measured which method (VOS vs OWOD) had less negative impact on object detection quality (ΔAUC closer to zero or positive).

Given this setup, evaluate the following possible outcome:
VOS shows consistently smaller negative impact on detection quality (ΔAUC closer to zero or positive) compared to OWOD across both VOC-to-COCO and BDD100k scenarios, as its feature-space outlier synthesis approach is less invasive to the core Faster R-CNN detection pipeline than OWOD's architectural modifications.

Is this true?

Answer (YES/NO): NO